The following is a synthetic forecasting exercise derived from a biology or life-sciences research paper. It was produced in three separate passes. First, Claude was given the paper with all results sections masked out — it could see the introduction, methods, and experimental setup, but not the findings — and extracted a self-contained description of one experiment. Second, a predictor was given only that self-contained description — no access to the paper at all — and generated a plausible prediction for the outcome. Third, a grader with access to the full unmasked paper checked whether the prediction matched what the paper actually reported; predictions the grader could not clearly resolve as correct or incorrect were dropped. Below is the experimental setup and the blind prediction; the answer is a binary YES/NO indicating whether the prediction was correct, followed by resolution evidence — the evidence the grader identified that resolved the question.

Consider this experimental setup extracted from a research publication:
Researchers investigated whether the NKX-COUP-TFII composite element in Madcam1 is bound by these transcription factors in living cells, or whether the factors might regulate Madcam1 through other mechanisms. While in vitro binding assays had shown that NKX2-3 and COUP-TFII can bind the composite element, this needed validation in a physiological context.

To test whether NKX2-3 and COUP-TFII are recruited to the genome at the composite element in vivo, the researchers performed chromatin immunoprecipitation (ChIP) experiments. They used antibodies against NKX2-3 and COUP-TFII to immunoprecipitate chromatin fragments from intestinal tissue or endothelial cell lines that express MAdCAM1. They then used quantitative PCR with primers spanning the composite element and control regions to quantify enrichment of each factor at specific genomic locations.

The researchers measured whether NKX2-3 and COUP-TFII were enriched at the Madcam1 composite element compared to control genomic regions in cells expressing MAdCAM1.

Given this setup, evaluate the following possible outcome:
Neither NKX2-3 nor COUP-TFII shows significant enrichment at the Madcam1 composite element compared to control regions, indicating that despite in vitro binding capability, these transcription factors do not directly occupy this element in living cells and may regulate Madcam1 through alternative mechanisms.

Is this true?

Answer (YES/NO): NO